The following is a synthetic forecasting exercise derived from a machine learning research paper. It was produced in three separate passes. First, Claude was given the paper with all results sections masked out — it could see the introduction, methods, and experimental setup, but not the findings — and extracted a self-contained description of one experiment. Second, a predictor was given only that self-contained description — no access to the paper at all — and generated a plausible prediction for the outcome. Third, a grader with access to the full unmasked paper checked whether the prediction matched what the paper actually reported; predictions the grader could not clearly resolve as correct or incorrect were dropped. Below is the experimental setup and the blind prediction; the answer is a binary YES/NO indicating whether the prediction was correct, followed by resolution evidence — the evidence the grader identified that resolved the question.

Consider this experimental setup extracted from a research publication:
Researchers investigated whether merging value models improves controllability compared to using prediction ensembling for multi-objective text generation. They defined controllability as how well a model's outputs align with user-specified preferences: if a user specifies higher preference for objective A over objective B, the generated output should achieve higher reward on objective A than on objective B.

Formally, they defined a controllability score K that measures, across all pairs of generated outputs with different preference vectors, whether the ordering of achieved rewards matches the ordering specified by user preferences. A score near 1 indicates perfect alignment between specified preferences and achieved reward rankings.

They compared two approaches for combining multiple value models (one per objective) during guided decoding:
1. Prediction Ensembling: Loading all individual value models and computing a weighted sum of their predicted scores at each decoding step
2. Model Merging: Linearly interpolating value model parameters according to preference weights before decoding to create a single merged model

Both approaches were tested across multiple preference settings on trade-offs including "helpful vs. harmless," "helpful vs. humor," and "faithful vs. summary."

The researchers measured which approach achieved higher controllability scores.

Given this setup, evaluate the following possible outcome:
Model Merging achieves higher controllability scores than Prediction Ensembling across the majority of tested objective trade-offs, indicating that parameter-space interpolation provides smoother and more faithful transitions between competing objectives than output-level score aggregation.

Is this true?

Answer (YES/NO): YES